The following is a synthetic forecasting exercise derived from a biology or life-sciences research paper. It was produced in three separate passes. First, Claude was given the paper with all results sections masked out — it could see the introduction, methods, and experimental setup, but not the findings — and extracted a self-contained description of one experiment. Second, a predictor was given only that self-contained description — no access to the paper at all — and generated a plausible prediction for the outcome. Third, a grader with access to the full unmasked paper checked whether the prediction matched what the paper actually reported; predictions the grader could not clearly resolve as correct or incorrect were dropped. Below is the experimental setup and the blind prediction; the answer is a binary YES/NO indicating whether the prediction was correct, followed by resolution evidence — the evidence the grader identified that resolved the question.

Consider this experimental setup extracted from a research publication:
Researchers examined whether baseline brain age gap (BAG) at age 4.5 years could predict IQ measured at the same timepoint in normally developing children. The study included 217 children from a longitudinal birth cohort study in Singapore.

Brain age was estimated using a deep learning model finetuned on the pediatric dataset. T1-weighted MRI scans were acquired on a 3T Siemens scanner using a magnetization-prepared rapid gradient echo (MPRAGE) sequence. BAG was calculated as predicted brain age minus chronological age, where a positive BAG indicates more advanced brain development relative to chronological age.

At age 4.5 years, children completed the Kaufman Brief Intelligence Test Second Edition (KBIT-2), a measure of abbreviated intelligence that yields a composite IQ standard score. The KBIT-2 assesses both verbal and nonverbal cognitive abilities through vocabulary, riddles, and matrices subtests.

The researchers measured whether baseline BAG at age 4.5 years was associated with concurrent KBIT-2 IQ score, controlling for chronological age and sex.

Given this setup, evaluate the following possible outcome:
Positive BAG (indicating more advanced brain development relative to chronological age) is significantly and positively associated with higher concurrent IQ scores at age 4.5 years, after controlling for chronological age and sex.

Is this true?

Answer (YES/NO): NO